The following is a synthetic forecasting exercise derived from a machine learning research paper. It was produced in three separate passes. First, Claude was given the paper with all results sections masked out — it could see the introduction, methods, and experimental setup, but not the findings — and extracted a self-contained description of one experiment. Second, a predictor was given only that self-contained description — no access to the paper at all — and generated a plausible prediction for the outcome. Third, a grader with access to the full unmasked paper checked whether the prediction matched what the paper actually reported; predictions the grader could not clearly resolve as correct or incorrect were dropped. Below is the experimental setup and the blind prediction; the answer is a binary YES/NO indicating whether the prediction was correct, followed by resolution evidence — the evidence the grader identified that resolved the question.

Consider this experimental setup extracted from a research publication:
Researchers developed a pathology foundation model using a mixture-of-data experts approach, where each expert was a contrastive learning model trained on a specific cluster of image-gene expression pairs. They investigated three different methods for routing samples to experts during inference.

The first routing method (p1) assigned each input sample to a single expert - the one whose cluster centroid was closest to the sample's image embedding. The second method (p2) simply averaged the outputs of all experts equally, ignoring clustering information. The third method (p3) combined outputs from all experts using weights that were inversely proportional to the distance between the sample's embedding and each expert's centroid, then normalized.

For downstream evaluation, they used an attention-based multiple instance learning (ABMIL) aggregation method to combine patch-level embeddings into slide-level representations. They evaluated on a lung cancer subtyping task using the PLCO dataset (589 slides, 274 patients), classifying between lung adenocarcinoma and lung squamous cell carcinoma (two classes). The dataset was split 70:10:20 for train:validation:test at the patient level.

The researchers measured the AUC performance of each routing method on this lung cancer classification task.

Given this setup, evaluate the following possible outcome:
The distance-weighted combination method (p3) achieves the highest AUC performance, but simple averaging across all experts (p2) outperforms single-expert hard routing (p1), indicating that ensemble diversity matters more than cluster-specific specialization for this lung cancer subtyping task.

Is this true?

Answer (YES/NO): NO